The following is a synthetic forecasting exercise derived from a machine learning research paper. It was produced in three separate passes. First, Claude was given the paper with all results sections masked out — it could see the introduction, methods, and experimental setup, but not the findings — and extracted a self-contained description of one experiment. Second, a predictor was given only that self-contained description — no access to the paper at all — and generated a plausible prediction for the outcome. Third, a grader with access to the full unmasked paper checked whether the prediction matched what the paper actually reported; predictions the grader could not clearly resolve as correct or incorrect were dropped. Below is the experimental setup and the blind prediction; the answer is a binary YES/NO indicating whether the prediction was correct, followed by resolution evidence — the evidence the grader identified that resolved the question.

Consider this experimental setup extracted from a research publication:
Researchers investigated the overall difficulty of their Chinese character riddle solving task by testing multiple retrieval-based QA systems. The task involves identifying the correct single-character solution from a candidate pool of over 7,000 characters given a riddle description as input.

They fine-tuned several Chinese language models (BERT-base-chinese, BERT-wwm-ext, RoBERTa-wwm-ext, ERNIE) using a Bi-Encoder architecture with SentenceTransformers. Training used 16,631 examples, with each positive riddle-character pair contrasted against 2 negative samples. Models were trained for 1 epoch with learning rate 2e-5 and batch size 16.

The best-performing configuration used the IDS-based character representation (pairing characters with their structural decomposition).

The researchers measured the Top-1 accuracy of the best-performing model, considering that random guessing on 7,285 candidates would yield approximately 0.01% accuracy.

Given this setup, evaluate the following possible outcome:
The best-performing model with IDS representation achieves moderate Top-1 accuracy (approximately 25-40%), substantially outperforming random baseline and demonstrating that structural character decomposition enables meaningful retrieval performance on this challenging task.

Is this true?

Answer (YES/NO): NO